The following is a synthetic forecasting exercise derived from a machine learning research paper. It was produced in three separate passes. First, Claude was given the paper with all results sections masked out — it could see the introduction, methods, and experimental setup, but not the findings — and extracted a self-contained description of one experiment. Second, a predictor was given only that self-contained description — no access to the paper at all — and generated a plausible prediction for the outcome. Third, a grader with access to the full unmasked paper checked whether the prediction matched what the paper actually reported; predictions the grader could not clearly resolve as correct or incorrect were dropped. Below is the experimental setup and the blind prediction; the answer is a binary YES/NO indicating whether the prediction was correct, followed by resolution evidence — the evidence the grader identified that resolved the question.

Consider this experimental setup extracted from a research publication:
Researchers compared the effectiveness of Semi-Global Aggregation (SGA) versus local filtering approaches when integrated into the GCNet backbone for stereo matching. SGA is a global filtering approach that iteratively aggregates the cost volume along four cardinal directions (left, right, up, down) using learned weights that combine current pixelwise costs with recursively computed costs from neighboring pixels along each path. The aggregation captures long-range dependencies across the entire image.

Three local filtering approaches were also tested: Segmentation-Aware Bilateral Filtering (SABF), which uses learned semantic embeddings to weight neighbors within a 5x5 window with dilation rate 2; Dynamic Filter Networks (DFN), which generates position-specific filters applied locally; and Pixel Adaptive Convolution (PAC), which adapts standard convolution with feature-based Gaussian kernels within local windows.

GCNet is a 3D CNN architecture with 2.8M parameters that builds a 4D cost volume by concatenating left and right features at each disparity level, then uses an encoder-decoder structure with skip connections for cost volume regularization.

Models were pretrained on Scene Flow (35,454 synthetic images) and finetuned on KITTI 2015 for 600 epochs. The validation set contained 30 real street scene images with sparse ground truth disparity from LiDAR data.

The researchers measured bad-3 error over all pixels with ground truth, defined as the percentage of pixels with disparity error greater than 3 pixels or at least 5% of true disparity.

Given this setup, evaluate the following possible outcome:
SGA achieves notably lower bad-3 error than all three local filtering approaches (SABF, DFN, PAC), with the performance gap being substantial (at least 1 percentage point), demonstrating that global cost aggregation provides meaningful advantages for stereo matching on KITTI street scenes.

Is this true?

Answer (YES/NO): NO